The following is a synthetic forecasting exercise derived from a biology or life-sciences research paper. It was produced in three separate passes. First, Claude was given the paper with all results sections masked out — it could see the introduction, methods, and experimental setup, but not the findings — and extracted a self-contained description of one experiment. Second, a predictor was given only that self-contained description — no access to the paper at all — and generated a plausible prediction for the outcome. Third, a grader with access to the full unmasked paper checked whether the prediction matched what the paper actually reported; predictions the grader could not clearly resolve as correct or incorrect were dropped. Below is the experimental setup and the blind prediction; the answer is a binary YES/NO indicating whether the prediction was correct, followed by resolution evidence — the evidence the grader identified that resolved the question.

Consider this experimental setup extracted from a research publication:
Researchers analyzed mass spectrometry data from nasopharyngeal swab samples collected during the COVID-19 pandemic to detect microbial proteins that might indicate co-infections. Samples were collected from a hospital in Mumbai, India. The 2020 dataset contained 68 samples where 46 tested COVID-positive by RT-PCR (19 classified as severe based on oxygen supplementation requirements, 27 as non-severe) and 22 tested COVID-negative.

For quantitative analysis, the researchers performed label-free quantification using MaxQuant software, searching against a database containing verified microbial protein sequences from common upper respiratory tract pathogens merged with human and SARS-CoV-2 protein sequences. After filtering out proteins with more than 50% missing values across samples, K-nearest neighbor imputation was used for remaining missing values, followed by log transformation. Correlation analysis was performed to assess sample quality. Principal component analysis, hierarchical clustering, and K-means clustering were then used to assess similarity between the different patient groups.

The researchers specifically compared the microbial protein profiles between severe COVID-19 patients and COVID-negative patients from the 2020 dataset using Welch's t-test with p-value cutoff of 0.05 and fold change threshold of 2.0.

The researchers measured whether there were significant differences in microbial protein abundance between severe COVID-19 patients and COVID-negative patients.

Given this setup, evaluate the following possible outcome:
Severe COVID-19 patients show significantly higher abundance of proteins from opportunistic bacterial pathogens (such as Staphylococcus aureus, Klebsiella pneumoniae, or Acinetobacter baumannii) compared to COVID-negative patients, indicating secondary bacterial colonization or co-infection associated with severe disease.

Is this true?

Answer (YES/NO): NO